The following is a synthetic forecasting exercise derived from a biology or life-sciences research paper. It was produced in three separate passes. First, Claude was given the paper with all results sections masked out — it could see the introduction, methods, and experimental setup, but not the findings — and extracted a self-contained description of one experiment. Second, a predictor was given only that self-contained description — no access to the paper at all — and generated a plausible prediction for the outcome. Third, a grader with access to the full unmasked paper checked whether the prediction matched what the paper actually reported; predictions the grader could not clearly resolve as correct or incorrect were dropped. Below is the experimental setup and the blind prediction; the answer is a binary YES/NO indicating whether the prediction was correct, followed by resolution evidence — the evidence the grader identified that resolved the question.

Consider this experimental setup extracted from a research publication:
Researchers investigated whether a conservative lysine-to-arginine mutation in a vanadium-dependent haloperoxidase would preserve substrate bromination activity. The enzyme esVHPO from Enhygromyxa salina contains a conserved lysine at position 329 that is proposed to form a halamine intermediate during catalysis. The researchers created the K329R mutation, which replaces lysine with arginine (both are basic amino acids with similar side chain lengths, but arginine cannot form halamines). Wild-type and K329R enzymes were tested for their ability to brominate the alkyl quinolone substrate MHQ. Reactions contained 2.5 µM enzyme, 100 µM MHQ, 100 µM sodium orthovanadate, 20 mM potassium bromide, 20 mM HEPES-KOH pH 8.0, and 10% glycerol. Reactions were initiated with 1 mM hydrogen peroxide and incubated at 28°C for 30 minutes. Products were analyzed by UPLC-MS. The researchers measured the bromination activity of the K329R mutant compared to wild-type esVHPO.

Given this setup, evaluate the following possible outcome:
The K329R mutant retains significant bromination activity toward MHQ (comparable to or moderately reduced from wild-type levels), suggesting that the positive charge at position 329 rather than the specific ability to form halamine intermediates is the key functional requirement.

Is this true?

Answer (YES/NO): NO